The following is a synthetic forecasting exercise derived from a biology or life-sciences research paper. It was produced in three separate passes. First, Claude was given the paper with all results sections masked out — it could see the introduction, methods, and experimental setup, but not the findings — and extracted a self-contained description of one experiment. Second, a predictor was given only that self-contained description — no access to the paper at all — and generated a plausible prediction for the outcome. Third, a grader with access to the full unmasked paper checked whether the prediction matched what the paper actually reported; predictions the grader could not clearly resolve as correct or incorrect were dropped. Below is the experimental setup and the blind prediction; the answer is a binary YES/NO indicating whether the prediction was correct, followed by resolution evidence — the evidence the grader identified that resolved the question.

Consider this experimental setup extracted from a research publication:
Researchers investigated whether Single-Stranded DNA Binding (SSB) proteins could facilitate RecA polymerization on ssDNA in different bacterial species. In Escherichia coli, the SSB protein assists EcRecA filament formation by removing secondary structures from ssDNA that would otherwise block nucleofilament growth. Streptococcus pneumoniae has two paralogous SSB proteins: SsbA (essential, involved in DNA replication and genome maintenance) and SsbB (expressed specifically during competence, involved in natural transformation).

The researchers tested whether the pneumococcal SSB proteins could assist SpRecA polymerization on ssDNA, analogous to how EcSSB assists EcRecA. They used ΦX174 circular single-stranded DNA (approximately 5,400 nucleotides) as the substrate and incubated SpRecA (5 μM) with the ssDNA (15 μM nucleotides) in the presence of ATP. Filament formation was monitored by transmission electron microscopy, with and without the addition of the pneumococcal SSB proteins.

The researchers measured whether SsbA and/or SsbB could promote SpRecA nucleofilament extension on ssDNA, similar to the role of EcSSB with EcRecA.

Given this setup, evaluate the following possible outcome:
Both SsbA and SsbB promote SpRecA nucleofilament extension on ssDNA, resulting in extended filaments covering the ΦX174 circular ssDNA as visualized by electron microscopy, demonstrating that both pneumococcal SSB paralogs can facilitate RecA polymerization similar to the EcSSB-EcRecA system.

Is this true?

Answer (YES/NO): NO